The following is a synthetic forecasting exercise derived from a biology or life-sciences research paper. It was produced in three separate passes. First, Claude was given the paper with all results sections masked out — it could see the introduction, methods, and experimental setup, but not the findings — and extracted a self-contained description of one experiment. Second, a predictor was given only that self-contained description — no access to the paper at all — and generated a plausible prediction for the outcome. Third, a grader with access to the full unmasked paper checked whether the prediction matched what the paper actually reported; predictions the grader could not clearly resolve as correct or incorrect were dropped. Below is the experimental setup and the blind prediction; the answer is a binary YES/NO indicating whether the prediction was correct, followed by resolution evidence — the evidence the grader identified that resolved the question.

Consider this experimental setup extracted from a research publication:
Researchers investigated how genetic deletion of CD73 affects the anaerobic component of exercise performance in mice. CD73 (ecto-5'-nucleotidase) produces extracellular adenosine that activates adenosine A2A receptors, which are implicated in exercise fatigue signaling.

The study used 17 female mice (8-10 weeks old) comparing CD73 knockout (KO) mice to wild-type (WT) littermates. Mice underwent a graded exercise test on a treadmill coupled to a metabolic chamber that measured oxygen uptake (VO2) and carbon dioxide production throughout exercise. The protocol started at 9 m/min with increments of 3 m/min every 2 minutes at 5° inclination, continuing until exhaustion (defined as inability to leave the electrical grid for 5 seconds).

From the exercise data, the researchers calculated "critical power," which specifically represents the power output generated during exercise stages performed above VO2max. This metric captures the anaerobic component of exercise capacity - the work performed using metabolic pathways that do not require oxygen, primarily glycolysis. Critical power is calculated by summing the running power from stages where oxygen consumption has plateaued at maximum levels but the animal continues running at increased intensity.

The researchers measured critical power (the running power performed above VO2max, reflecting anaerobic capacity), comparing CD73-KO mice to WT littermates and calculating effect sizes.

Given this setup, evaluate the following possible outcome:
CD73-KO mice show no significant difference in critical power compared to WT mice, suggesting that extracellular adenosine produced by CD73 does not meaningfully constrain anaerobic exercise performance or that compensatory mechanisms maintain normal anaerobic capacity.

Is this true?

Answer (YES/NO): NO